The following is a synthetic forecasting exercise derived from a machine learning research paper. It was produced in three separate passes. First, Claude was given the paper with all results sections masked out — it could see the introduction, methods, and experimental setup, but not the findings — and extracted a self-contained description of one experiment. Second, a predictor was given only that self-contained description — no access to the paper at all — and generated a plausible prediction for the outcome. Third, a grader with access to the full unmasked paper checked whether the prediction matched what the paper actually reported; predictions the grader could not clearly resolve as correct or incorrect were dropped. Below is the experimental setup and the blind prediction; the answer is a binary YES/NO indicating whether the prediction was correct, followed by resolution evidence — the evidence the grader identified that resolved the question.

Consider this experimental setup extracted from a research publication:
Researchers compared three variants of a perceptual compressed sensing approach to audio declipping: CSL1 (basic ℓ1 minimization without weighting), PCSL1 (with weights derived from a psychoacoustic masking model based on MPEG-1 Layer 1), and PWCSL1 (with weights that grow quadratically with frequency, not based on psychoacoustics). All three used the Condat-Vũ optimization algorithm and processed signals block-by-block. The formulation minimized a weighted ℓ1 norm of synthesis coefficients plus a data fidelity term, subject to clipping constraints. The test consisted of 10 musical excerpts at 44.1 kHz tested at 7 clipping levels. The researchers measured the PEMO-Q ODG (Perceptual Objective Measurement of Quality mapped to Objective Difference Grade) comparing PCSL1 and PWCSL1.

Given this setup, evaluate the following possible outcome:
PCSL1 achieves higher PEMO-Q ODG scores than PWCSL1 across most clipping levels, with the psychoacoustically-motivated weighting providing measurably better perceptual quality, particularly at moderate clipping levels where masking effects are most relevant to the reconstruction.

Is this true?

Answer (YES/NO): NO